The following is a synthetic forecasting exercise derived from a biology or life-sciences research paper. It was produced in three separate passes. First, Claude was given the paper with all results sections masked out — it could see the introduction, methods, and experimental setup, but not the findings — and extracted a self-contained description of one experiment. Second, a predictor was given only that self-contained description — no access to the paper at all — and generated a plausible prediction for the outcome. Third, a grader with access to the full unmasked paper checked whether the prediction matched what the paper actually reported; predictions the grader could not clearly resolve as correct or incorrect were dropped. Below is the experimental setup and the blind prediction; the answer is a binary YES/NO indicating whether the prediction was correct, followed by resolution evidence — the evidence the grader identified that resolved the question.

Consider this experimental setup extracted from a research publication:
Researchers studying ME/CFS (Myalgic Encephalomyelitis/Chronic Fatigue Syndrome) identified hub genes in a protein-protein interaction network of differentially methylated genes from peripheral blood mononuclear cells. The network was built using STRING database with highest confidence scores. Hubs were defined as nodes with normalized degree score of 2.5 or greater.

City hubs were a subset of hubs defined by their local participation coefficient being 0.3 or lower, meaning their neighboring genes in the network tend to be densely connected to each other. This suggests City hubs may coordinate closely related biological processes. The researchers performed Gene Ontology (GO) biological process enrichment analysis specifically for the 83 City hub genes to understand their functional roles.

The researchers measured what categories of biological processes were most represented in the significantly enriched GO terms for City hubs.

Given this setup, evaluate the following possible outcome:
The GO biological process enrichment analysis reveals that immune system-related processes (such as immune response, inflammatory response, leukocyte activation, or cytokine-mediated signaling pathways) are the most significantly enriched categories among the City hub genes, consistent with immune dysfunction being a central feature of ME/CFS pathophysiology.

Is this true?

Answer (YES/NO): NO